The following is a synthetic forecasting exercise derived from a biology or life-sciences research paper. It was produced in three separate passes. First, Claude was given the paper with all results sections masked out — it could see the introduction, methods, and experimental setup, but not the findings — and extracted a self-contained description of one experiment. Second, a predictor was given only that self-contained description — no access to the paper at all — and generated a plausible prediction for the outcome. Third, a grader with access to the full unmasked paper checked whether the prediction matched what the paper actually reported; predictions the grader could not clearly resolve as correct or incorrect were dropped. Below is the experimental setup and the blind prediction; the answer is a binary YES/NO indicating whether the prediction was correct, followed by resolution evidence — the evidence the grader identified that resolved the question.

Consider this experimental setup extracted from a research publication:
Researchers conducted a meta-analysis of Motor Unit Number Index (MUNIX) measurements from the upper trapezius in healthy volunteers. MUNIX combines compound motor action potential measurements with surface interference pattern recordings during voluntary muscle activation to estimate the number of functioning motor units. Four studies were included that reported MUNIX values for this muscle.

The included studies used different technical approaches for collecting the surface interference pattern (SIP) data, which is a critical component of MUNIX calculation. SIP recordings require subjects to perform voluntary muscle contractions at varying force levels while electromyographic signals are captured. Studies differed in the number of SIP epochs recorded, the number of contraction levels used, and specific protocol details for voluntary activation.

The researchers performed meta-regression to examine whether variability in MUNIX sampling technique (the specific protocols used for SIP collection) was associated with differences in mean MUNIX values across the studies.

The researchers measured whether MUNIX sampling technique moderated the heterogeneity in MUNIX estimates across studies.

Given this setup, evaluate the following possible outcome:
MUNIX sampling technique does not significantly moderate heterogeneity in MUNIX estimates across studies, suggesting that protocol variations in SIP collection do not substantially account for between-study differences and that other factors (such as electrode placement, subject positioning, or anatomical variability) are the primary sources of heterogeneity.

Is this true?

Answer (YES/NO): NO